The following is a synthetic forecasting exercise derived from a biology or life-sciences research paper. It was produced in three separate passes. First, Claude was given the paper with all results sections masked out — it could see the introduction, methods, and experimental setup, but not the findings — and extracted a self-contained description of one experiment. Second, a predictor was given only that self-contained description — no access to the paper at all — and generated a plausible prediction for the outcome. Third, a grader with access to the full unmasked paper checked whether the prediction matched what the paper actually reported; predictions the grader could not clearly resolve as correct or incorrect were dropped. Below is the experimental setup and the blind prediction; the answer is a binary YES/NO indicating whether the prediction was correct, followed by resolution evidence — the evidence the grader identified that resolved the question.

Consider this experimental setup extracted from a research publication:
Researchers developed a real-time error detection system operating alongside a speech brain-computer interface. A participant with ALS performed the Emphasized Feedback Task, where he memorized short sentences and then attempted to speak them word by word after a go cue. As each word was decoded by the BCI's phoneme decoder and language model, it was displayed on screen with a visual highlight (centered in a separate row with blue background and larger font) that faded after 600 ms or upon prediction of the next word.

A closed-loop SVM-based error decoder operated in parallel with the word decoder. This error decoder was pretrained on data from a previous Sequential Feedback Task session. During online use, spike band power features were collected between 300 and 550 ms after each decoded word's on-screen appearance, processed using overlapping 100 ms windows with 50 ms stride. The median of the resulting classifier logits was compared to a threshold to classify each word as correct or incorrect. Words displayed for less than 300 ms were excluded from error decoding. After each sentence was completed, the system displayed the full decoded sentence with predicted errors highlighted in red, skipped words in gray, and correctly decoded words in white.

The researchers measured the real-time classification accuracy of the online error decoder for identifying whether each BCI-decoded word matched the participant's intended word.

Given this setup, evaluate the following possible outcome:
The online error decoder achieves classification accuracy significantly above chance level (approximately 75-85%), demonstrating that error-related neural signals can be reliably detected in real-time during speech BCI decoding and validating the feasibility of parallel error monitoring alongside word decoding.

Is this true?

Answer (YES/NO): YES